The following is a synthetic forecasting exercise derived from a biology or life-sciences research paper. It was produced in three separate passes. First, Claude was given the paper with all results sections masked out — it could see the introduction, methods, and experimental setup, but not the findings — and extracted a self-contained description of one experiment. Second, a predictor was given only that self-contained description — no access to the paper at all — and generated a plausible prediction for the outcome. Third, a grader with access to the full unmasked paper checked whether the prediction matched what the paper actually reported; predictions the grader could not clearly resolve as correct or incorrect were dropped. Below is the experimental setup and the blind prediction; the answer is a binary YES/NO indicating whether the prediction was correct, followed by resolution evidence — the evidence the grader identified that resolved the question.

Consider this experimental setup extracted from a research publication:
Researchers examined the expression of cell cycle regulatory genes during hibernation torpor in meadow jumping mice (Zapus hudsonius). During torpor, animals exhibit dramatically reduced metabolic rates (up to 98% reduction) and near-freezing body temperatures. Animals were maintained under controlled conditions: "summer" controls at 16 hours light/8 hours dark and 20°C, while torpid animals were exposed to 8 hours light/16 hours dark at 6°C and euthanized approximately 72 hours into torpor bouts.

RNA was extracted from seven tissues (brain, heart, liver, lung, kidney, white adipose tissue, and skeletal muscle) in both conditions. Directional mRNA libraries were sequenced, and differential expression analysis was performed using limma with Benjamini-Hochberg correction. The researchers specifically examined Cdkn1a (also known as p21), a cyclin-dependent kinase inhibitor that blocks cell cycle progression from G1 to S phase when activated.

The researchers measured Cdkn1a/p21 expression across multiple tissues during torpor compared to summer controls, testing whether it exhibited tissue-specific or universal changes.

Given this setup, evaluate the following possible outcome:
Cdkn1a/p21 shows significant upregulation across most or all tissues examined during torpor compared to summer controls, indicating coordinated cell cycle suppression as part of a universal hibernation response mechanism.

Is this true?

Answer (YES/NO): YES